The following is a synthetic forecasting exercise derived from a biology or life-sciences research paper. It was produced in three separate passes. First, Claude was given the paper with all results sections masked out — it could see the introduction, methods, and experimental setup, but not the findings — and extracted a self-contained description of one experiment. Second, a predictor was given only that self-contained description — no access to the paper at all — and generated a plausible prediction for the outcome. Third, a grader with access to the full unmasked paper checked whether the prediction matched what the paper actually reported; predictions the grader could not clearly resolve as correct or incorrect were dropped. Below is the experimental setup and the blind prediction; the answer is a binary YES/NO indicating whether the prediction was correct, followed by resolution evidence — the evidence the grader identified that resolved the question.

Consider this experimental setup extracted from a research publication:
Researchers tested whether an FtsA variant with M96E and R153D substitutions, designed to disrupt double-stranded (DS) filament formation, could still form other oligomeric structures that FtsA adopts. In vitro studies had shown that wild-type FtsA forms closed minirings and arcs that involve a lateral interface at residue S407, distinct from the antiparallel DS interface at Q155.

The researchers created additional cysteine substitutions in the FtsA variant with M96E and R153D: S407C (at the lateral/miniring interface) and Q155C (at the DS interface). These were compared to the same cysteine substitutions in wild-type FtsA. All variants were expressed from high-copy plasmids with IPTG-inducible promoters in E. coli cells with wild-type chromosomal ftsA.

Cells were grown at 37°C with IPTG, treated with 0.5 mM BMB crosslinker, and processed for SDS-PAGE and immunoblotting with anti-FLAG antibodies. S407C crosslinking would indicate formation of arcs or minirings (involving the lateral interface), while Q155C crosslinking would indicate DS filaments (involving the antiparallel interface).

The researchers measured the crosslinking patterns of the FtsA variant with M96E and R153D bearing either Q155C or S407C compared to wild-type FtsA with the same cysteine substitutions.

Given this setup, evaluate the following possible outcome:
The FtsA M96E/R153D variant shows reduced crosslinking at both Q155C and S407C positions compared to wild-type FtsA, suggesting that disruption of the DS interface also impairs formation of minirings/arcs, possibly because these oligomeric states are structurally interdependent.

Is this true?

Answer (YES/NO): YES